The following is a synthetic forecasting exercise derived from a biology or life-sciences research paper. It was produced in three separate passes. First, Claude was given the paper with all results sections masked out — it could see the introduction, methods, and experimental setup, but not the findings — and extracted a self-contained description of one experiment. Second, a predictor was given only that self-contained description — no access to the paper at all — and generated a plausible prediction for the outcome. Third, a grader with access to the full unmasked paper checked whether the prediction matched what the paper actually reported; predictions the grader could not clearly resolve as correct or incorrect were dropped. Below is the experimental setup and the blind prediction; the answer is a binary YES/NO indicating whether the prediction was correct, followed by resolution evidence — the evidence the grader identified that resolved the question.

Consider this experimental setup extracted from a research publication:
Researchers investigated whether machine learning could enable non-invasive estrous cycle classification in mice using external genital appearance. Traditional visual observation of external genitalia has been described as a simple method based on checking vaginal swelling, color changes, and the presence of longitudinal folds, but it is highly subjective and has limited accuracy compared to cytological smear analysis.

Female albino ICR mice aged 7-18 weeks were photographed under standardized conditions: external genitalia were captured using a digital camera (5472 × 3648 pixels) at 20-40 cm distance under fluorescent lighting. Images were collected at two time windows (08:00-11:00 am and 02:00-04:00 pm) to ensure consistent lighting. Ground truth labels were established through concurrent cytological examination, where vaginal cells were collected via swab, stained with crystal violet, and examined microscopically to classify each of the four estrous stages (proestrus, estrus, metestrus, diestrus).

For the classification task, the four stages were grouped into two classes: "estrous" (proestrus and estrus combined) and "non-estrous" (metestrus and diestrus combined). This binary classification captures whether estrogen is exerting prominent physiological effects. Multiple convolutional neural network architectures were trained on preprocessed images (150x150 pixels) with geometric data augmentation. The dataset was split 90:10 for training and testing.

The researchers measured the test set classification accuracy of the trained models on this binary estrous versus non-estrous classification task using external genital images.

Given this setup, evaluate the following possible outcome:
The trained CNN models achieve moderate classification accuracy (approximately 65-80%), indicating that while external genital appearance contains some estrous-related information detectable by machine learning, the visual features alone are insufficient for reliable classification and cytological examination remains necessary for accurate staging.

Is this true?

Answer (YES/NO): NO